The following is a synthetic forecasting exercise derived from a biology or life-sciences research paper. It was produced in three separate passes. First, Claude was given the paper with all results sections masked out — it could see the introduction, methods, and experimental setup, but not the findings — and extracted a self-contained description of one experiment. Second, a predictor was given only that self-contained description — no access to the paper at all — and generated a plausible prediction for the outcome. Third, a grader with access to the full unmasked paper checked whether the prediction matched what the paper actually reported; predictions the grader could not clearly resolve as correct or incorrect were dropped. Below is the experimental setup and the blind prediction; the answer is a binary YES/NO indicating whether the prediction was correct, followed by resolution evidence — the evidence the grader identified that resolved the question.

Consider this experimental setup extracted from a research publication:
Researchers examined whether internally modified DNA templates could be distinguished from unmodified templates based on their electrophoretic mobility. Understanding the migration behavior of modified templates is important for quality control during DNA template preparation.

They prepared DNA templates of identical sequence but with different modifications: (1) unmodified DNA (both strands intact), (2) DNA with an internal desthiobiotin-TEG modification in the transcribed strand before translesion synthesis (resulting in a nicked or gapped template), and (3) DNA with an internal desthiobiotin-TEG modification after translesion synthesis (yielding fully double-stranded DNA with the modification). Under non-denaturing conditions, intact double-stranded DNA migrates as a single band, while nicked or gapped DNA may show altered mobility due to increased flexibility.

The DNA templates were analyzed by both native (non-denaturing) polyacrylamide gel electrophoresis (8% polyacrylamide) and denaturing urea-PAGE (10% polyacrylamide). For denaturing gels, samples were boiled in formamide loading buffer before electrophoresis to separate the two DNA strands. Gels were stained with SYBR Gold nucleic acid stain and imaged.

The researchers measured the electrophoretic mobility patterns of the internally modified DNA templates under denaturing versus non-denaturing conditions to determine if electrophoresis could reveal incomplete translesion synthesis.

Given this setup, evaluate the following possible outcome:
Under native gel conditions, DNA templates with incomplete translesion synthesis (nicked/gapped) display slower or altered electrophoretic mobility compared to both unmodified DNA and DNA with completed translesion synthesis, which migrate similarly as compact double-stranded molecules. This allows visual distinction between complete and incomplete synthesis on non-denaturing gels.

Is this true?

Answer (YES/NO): NO